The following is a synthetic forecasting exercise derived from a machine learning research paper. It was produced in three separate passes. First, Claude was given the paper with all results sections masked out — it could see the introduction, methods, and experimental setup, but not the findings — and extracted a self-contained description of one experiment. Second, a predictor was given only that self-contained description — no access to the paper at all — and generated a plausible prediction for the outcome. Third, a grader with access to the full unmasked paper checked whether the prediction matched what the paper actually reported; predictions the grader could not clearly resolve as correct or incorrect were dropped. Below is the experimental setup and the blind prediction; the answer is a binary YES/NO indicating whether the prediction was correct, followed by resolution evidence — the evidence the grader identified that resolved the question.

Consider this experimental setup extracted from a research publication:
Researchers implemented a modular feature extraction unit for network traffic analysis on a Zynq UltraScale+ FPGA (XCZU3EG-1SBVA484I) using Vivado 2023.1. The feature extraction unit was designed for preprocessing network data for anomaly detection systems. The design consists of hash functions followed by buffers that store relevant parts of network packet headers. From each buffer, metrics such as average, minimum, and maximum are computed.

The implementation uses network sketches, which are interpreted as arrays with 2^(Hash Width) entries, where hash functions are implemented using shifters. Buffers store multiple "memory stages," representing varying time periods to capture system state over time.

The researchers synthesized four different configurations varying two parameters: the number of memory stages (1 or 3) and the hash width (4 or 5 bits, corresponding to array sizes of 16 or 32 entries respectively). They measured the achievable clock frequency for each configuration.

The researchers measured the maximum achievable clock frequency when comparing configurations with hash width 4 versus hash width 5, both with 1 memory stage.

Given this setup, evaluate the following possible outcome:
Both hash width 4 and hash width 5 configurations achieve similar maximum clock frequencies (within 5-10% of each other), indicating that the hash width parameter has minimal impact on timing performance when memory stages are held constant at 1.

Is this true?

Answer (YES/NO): YES